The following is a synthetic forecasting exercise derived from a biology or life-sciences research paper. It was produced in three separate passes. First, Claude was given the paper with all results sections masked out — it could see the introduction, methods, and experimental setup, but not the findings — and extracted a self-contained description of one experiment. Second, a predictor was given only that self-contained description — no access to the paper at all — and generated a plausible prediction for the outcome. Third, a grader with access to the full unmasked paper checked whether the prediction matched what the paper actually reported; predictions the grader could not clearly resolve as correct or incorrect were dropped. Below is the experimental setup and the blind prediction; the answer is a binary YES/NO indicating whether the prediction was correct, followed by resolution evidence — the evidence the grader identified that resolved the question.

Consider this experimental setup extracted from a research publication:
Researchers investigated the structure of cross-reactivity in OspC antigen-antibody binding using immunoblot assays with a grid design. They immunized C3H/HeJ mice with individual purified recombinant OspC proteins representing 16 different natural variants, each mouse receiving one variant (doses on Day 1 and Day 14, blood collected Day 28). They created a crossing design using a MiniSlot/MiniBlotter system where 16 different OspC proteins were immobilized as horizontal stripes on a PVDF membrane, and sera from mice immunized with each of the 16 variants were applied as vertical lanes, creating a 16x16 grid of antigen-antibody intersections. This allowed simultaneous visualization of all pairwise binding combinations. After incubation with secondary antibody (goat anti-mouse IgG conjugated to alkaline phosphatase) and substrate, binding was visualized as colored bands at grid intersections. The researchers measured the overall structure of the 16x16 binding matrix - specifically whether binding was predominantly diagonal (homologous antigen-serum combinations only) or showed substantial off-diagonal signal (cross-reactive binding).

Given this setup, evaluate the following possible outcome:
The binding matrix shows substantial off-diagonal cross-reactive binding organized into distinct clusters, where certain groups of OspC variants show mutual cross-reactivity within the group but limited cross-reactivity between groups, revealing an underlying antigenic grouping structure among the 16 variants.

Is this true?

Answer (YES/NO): NO